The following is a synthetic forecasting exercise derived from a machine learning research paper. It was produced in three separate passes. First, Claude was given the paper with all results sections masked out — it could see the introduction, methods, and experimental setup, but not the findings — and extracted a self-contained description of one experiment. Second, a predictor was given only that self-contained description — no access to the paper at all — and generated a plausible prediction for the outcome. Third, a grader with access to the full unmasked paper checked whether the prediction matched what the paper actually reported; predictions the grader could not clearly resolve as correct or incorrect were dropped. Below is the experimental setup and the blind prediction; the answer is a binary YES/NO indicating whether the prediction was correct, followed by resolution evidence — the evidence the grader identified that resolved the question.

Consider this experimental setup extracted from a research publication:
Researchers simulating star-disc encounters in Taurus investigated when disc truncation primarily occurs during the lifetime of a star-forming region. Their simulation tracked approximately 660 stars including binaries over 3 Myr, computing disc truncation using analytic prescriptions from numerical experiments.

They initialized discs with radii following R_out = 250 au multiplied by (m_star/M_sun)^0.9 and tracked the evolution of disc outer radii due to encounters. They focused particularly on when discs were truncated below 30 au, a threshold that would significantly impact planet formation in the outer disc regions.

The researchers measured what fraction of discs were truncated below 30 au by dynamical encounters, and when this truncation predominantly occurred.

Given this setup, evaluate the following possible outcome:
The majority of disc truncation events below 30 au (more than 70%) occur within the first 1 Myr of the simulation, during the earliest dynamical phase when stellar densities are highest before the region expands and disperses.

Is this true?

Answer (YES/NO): NO